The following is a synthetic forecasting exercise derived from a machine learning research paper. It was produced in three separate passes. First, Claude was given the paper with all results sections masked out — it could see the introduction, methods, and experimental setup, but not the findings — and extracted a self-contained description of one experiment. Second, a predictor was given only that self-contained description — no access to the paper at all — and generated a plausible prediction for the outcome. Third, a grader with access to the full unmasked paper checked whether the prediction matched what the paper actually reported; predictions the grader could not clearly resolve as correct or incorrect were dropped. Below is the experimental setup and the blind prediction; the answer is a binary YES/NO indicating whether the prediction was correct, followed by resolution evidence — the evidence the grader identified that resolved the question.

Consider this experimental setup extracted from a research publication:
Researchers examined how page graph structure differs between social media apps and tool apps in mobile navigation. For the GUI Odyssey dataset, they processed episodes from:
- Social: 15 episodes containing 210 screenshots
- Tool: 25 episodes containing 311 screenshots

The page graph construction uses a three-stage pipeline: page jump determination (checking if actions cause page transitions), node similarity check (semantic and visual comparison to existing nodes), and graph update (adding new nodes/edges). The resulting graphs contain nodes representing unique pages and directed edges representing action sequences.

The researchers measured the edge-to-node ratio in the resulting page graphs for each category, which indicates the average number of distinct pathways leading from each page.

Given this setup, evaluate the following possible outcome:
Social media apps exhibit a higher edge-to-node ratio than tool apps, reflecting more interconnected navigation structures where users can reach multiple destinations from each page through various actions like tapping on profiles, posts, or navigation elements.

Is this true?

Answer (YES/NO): YES